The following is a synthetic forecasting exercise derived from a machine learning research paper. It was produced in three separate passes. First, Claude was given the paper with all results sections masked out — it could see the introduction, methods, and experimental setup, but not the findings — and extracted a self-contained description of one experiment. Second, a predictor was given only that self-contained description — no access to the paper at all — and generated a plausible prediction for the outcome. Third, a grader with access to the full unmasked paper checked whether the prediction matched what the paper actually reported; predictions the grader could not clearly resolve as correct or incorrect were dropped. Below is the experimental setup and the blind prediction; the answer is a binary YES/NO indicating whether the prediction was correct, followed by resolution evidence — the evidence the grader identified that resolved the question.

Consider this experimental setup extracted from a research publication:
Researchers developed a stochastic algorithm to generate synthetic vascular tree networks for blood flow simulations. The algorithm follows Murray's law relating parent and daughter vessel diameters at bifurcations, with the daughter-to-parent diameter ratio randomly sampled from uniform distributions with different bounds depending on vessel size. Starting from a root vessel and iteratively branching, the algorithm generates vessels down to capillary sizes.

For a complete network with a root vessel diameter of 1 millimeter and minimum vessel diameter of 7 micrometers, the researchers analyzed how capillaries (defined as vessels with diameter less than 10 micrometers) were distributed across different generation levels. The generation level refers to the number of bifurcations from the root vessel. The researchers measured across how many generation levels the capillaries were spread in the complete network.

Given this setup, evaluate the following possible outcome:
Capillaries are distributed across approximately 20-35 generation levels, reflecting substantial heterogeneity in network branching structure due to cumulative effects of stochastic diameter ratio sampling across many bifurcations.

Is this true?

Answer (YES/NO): NO